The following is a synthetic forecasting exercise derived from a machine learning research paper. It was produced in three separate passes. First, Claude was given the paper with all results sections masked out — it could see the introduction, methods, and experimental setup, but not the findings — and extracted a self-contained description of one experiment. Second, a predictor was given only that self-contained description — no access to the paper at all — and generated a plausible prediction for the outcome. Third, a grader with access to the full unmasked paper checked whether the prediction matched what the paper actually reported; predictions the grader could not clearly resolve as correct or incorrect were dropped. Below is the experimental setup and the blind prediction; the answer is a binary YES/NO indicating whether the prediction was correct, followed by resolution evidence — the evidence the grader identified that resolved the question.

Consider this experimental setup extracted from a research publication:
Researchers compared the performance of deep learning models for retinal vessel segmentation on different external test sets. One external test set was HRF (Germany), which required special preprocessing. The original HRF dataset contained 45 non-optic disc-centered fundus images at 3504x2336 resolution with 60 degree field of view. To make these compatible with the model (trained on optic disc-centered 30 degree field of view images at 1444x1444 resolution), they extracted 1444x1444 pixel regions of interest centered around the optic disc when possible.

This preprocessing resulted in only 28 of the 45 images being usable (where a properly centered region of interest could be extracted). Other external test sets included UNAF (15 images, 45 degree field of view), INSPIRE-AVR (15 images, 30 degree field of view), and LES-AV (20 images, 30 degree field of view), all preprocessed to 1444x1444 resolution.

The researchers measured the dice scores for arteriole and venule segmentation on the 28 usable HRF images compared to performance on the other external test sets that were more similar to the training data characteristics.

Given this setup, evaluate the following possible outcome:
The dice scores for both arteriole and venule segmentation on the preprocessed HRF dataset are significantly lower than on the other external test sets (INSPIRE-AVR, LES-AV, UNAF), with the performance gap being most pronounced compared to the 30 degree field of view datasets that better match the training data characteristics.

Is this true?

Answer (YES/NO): NO